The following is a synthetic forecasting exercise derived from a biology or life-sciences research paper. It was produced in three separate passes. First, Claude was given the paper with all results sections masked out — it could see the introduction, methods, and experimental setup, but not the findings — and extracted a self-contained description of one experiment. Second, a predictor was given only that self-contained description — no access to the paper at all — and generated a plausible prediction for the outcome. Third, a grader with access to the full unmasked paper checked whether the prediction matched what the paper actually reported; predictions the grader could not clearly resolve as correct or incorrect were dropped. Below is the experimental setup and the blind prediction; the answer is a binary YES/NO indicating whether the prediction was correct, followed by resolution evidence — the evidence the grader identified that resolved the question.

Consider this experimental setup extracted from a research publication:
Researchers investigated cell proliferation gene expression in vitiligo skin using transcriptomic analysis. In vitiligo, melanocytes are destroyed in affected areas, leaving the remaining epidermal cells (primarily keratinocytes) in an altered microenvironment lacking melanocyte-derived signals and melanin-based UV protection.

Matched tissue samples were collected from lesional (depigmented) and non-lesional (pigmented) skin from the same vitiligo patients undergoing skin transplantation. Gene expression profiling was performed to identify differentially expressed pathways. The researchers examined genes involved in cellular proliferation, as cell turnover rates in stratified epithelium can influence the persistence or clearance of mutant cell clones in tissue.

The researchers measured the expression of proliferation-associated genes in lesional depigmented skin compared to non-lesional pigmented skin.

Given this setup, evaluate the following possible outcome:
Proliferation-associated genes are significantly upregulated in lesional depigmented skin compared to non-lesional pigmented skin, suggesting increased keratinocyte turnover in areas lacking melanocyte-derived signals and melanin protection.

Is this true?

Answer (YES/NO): YES